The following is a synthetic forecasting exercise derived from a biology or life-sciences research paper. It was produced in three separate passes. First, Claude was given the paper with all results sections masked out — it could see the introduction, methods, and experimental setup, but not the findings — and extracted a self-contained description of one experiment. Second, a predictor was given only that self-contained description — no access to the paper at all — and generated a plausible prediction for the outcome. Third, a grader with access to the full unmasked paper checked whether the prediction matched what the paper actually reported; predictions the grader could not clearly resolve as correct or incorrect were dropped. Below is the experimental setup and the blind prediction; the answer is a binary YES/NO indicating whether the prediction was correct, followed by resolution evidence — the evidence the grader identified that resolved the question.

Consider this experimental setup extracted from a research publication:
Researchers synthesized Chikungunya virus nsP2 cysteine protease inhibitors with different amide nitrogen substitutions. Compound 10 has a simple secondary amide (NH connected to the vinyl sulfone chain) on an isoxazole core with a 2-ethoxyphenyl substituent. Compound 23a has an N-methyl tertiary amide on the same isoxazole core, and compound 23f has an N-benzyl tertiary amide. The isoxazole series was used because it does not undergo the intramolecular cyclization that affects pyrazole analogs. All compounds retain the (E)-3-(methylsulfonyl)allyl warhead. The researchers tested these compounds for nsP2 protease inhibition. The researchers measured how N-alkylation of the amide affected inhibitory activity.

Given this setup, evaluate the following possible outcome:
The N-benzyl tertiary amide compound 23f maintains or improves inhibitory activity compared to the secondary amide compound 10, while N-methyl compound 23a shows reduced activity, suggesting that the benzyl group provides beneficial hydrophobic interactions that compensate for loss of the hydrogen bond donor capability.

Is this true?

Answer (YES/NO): NO